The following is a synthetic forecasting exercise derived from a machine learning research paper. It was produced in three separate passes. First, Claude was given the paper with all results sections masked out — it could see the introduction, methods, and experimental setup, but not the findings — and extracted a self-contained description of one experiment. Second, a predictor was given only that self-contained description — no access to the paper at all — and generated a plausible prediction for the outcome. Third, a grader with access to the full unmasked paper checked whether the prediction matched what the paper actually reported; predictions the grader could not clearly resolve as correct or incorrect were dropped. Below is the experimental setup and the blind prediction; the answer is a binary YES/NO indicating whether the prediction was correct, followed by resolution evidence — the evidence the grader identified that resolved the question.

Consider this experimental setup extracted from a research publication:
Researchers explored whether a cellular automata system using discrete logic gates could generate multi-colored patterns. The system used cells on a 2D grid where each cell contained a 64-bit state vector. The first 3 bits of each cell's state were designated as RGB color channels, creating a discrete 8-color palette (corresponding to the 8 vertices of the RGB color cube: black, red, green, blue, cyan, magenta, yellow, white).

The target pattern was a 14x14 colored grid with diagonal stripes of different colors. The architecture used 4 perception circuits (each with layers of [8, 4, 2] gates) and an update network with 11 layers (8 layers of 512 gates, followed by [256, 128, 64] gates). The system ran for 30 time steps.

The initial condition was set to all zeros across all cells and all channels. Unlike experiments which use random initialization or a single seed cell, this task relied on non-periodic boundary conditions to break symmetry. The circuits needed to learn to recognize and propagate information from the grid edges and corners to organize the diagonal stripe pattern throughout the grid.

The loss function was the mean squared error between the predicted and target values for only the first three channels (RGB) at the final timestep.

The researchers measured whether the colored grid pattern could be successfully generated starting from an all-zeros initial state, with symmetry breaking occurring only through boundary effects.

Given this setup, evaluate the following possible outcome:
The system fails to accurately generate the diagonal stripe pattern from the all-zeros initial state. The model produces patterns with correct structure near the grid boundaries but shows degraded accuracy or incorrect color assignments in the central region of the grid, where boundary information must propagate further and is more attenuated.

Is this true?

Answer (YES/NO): NO